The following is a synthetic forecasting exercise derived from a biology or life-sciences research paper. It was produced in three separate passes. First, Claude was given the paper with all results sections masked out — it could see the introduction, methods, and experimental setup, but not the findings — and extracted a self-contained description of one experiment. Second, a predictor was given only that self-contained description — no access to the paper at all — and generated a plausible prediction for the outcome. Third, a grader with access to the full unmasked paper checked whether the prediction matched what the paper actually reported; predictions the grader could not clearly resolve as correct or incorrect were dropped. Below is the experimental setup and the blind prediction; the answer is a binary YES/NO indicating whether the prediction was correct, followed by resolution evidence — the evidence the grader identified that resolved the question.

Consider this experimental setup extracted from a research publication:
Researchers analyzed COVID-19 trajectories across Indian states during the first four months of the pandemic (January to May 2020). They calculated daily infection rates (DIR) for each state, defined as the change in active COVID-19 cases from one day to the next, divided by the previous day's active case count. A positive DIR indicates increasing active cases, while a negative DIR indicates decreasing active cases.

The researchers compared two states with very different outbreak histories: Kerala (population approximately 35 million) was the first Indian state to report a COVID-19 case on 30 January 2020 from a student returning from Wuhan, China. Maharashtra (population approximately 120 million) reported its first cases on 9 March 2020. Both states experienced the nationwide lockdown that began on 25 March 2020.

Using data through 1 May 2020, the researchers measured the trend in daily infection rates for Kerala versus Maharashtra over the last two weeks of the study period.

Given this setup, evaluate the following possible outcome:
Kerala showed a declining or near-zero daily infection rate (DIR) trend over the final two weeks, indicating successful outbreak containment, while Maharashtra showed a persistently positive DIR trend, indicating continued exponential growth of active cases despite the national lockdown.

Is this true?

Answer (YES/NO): YES